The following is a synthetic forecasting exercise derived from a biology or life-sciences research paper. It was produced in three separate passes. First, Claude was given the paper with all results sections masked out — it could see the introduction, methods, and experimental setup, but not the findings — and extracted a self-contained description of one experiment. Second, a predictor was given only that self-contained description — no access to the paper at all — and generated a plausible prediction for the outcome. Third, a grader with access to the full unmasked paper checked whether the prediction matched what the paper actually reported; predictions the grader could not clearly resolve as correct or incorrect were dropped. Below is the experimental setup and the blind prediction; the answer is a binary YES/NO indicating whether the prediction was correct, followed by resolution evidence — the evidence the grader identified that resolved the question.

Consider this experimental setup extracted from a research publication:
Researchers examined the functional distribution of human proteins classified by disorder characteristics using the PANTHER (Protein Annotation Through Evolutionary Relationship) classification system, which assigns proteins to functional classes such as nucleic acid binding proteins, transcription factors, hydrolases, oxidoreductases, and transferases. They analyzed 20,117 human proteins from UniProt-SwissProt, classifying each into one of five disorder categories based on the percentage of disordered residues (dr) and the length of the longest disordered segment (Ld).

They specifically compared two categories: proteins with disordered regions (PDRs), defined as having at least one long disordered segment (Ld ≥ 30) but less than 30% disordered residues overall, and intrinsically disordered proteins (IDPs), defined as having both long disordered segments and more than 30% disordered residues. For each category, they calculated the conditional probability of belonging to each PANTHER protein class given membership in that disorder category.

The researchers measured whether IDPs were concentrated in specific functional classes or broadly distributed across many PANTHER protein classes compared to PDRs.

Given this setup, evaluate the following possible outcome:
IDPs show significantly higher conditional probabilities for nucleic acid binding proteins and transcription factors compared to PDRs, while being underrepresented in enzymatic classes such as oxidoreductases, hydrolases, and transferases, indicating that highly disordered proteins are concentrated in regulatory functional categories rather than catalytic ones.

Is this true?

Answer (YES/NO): YES